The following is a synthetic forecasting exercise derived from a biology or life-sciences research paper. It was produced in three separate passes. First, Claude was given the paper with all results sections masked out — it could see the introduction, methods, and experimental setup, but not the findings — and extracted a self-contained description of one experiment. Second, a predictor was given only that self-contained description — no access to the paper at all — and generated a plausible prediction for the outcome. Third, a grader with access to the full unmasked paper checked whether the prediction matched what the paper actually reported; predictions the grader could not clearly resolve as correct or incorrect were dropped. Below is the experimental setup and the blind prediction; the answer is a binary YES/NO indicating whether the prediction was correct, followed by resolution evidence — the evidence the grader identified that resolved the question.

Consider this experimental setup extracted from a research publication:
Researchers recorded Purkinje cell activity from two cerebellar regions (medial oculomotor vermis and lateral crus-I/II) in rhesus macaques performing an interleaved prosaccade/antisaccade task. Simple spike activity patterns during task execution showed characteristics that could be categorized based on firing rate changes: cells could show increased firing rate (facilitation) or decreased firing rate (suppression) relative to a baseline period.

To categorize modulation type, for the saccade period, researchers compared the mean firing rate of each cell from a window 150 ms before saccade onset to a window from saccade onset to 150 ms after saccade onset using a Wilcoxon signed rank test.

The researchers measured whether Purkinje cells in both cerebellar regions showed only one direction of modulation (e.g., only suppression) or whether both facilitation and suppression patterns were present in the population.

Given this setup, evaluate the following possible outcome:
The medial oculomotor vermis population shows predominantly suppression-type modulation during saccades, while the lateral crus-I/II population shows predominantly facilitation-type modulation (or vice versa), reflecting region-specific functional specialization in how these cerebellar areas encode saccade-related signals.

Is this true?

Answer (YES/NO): NO